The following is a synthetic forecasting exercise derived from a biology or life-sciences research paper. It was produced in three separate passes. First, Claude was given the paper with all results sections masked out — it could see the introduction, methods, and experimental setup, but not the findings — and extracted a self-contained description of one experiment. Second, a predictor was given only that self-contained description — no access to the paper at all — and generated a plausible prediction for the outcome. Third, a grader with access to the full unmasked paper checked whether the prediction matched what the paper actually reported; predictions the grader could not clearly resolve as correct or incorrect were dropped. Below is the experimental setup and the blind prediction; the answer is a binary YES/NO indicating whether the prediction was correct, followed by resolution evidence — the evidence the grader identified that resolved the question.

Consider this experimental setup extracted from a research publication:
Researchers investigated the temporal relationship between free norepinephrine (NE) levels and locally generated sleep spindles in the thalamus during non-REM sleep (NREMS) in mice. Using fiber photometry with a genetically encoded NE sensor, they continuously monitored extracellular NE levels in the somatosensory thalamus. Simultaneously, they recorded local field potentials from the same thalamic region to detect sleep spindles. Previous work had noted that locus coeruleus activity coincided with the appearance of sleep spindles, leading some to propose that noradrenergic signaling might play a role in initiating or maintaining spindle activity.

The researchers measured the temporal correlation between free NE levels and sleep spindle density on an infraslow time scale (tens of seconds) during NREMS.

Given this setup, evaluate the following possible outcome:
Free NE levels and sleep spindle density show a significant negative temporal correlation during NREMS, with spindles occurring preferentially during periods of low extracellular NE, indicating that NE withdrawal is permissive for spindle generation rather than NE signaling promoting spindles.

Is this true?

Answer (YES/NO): YES